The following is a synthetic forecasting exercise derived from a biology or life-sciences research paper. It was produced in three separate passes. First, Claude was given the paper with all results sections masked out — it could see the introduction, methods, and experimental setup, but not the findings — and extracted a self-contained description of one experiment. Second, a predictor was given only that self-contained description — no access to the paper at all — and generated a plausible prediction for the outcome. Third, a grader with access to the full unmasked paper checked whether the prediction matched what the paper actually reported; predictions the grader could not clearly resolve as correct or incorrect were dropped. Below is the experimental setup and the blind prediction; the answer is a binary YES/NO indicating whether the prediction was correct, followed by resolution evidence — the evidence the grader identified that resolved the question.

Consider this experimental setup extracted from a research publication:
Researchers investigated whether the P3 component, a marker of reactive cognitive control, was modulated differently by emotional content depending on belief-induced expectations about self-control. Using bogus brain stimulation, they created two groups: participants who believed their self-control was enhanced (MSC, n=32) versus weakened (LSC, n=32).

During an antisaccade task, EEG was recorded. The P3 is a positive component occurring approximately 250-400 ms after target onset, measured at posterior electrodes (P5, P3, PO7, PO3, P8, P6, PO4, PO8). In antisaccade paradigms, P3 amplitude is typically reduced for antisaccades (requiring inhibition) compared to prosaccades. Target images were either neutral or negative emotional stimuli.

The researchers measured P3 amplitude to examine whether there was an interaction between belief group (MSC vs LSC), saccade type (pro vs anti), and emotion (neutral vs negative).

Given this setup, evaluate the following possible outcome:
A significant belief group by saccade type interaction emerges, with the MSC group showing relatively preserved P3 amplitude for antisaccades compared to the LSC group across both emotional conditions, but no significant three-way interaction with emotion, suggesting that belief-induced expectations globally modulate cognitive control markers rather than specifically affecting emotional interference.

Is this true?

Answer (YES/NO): NO